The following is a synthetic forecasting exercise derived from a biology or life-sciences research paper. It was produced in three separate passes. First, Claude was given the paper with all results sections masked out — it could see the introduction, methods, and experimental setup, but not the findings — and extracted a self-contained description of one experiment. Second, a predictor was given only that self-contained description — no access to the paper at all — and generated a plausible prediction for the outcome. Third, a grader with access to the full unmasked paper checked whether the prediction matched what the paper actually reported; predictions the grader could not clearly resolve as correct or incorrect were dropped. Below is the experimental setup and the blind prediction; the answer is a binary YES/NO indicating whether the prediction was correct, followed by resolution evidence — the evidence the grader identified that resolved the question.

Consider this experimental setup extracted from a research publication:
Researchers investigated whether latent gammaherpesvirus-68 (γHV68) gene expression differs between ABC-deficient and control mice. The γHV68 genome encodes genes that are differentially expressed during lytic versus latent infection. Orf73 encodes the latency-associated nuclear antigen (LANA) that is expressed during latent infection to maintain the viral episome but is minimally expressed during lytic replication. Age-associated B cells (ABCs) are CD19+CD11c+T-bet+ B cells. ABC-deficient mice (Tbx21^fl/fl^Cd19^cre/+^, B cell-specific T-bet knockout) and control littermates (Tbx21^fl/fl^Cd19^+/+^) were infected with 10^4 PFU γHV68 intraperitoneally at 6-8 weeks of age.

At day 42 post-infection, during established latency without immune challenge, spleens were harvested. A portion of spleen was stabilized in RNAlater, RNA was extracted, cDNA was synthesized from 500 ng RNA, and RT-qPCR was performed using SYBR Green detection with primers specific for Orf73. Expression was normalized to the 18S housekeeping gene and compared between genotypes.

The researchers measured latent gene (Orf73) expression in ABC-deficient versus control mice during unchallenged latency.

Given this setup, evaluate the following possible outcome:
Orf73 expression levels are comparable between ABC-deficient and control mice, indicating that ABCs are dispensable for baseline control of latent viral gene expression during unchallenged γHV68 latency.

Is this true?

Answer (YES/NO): YES